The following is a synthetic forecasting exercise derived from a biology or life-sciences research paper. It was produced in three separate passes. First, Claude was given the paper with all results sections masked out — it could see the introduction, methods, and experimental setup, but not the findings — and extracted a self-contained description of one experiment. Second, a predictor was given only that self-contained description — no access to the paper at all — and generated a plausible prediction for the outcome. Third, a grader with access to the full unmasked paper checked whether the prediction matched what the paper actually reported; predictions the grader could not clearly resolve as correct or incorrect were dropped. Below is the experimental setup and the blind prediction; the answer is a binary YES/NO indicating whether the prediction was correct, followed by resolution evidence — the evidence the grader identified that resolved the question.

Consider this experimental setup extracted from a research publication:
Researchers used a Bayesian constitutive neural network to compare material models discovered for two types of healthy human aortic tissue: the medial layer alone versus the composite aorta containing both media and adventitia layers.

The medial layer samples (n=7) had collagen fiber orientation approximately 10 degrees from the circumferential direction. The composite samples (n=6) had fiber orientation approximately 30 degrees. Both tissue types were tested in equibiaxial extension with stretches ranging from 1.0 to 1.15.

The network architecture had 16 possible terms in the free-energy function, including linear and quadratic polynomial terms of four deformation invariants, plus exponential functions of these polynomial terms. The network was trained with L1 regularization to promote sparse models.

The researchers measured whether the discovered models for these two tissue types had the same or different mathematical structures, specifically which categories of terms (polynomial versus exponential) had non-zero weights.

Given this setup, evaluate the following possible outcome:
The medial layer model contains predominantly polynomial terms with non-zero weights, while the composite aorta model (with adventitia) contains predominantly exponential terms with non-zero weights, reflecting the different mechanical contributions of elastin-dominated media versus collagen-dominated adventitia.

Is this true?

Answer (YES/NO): NO